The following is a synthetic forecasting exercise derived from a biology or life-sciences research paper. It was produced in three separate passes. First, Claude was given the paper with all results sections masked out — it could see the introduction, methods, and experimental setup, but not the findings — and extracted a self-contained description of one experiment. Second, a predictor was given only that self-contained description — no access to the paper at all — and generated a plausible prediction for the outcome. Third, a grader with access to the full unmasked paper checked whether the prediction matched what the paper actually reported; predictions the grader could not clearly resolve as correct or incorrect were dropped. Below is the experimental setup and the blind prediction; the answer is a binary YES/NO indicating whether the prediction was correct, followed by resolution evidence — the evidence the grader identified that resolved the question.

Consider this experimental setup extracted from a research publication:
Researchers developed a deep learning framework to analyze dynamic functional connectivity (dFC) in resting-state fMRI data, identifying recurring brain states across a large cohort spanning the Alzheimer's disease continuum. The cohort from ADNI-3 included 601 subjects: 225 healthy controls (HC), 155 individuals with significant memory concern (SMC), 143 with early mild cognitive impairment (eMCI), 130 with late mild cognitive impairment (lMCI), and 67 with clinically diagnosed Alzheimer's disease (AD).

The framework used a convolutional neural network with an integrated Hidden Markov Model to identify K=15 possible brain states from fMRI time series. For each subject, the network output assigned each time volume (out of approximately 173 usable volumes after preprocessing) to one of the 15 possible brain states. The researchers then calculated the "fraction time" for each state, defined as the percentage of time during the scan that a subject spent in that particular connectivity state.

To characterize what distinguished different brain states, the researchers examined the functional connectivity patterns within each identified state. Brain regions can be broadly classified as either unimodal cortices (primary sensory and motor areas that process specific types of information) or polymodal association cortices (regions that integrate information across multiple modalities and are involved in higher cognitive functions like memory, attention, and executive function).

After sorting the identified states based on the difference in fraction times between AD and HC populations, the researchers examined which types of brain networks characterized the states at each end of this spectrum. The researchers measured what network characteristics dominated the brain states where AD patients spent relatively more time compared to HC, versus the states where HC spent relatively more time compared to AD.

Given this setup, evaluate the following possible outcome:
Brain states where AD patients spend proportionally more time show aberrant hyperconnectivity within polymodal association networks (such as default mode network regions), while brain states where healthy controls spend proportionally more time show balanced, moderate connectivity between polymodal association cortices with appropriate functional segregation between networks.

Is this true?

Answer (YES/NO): NO